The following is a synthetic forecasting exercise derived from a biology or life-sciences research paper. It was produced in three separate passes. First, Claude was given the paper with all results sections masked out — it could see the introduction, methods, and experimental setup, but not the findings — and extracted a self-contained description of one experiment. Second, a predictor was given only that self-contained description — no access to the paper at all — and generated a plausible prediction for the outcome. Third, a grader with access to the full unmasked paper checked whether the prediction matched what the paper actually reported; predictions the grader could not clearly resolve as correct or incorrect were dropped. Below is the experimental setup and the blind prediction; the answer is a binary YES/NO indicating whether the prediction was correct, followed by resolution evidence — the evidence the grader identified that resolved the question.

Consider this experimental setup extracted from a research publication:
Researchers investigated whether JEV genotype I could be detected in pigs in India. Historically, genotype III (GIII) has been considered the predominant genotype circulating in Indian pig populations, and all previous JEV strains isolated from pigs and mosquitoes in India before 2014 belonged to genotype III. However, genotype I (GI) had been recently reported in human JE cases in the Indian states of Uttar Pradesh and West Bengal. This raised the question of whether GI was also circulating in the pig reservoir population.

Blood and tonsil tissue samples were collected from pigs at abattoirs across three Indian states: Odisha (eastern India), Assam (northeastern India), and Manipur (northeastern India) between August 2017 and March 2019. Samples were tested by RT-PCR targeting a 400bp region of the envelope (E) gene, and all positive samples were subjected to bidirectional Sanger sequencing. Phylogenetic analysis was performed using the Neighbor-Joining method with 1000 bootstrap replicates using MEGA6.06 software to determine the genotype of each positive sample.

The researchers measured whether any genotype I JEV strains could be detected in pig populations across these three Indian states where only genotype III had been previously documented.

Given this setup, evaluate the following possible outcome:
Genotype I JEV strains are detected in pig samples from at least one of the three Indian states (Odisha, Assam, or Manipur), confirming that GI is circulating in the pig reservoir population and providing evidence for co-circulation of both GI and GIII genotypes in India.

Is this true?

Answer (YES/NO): YES